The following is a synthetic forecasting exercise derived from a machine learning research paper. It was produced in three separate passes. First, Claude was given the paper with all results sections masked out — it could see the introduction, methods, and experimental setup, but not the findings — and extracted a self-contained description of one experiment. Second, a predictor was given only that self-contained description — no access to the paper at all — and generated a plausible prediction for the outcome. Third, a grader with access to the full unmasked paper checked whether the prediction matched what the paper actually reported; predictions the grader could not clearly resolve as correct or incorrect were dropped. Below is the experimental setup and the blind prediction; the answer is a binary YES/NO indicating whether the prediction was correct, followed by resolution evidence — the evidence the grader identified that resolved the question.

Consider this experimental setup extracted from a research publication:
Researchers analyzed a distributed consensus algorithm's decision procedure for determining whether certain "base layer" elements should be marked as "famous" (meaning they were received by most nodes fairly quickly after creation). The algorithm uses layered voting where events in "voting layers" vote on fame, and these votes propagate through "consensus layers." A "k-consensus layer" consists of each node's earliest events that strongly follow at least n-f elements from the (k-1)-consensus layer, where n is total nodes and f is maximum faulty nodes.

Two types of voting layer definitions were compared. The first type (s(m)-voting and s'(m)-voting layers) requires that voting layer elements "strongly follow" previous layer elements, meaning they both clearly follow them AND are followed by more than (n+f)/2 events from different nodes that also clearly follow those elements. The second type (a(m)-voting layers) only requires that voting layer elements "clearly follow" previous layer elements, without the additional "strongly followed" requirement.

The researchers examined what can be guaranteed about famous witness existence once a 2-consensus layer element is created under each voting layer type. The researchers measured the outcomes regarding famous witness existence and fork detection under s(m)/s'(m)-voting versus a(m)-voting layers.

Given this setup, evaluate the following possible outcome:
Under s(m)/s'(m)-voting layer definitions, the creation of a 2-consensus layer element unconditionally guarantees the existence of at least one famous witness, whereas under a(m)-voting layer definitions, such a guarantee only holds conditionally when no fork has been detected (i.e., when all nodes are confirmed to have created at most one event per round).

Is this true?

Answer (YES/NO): YES